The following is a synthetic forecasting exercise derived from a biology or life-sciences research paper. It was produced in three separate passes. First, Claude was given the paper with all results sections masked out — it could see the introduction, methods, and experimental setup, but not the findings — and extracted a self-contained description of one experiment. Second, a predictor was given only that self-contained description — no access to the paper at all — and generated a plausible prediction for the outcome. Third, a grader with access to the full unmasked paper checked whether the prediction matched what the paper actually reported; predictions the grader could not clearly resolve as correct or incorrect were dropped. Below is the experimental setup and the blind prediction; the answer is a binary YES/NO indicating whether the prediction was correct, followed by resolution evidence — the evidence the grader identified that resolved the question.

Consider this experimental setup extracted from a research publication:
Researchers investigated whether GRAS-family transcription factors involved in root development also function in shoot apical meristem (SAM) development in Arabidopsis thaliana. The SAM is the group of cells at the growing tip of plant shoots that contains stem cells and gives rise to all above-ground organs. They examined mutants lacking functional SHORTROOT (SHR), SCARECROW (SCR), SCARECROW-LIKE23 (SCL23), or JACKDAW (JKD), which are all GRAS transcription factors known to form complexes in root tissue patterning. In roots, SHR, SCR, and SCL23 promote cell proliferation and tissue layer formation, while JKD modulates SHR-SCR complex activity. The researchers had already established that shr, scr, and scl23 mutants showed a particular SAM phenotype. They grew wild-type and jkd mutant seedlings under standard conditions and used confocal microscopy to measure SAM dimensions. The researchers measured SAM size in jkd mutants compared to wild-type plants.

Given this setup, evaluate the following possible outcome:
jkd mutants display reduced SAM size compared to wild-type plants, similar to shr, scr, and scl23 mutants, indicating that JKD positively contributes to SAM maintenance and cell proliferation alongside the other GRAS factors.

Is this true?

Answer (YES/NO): NO